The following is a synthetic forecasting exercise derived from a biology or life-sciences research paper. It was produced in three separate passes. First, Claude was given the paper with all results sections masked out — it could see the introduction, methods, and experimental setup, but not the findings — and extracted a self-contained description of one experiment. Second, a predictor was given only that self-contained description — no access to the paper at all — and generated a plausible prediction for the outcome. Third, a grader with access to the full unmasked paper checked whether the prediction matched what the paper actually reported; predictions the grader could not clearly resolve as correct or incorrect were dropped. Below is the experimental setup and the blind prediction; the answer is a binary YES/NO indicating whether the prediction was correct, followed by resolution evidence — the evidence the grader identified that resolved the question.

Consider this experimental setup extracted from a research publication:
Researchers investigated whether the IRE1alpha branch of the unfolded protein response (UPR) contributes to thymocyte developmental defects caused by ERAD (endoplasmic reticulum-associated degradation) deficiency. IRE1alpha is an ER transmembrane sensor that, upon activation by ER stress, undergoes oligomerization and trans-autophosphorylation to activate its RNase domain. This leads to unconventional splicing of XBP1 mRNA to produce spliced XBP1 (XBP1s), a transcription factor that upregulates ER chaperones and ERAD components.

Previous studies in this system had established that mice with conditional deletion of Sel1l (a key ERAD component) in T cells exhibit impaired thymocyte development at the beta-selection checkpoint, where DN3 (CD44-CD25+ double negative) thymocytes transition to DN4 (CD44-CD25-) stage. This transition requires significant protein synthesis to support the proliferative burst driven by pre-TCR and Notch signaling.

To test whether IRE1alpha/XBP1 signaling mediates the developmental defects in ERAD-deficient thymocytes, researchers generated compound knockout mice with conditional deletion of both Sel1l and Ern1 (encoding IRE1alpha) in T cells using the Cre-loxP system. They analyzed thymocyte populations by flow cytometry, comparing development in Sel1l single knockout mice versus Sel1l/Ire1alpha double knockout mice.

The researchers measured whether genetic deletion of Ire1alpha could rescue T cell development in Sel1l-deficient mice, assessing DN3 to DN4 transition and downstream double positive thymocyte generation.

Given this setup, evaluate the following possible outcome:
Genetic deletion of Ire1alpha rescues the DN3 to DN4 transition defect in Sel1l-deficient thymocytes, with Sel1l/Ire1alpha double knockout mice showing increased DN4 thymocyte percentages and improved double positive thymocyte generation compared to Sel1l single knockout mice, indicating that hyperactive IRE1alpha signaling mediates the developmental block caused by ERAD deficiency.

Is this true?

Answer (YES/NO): NO